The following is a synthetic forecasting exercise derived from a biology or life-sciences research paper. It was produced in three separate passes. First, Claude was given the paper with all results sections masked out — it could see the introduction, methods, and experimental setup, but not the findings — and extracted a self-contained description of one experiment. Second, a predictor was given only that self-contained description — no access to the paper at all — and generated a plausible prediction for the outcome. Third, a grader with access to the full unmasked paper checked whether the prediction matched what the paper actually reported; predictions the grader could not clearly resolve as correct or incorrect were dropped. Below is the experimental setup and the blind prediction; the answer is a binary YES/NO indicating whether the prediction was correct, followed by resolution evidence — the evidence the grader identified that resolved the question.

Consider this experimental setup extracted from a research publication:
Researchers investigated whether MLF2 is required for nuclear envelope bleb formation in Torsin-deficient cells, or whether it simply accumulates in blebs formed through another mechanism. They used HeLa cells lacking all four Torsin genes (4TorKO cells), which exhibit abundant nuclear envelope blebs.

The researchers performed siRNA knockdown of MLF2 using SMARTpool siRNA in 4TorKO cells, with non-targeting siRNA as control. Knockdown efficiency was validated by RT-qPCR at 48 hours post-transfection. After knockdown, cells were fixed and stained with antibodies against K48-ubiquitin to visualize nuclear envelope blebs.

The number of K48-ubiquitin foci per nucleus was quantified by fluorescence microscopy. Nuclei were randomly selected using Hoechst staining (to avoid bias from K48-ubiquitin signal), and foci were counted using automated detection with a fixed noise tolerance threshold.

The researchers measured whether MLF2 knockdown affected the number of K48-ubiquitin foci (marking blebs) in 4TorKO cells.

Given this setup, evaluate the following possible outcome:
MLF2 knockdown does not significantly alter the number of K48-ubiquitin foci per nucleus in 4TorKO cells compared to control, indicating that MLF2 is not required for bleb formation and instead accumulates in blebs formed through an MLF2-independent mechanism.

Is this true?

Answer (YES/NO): YES